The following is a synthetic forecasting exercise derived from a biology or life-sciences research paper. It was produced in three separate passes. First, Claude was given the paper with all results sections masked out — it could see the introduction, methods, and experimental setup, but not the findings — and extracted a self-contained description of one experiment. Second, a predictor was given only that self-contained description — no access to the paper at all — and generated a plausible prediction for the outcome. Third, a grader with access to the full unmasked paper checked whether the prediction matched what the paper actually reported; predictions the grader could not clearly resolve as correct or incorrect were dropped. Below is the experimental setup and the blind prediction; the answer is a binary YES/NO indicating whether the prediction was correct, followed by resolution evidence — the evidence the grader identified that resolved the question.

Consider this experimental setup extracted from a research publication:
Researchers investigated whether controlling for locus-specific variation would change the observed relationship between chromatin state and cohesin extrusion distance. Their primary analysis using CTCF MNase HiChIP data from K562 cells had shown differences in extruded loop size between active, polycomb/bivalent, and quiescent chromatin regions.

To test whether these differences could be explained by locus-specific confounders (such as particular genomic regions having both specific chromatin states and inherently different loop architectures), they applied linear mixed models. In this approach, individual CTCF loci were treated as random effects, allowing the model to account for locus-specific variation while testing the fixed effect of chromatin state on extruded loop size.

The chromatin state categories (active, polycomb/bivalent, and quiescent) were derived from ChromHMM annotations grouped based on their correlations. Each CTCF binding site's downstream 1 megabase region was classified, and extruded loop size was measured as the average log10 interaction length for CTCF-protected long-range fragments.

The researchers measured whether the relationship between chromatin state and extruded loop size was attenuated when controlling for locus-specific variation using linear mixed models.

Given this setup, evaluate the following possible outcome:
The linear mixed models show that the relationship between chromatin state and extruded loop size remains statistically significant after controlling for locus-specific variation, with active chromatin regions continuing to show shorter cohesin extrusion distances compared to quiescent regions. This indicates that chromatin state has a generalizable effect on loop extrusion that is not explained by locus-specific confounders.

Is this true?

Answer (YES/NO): YES